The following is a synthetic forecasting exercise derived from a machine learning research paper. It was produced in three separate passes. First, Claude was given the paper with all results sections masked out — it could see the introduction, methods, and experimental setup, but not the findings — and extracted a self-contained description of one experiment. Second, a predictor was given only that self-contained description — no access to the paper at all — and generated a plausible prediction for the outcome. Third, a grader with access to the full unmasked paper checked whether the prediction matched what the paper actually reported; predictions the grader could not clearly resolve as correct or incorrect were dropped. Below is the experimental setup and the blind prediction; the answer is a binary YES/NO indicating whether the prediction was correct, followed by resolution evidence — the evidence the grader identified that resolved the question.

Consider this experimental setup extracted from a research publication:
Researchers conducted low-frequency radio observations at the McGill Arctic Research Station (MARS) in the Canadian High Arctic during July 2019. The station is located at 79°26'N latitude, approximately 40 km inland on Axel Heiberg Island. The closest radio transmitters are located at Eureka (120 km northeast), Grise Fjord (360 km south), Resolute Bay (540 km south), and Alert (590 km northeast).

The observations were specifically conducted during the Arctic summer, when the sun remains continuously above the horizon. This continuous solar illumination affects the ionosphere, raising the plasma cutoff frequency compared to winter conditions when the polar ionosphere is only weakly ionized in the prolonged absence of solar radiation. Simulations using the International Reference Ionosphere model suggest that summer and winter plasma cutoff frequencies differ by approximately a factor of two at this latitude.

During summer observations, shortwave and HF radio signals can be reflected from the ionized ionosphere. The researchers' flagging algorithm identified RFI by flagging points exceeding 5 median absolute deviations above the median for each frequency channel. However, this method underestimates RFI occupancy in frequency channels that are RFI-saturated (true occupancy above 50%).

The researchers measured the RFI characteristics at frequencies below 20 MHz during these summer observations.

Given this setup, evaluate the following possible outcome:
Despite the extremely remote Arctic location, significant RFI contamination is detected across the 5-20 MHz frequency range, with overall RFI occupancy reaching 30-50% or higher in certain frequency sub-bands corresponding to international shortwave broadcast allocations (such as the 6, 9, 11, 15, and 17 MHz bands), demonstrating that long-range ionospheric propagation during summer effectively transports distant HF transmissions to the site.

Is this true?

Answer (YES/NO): YES